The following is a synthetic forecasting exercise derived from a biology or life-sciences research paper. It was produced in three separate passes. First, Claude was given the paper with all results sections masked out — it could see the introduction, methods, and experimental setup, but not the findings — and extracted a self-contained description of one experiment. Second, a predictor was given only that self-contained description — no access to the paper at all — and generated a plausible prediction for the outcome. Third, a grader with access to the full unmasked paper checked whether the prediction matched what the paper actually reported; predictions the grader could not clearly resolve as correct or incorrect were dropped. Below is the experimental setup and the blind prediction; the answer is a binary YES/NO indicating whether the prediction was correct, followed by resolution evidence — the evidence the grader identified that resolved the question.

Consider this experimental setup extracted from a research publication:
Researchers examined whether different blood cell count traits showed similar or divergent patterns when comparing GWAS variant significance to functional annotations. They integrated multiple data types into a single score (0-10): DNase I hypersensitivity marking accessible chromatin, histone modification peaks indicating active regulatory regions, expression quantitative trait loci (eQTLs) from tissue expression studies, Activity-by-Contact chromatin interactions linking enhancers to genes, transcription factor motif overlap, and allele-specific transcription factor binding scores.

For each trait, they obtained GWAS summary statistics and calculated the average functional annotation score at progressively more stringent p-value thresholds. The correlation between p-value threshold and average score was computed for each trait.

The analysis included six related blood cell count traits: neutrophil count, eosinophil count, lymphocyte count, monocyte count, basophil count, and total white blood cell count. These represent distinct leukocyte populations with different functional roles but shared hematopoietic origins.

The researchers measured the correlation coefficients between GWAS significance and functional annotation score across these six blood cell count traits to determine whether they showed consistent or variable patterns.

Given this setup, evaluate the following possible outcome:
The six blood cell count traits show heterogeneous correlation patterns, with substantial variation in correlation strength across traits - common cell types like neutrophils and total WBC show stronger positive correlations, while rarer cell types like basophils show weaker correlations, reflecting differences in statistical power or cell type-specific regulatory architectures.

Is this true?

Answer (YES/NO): NO